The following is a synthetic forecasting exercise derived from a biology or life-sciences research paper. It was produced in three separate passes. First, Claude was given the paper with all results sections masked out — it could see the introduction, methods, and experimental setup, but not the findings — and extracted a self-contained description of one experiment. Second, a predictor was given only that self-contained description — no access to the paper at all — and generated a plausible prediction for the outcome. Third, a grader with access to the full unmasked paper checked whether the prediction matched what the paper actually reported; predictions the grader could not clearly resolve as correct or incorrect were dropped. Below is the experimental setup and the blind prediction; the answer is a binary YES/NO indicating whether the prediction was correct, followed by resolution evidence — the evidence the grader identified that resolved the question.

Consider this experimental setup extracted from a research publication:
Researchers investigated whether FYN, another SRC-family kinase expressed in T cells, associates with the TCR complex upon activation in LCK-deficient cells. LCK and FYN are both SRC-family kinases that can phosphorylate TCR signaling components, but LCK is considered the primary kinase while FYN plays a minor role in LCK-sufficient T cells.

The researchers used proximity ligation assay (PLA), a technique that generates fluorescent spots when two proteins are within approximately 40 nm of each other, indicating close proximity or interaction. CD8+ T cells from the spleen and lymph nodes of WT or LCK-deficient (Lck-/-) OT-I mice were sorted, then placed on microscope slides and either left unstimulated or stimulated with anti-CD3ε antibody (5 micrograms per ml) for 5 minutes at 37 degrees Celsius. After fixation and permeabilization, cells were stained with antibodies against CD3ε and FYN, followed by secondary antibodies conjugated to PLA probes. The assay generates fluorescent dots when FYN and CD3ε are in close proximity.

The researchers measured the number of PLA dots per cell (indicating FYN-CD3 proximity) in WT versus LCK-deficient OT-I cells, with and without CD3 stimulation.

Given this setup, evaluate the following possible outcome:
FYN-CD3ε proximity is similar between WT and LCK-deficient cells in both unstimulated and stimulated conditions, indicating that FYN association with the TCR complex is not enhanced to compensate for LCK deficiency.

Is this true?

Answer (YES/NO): YES